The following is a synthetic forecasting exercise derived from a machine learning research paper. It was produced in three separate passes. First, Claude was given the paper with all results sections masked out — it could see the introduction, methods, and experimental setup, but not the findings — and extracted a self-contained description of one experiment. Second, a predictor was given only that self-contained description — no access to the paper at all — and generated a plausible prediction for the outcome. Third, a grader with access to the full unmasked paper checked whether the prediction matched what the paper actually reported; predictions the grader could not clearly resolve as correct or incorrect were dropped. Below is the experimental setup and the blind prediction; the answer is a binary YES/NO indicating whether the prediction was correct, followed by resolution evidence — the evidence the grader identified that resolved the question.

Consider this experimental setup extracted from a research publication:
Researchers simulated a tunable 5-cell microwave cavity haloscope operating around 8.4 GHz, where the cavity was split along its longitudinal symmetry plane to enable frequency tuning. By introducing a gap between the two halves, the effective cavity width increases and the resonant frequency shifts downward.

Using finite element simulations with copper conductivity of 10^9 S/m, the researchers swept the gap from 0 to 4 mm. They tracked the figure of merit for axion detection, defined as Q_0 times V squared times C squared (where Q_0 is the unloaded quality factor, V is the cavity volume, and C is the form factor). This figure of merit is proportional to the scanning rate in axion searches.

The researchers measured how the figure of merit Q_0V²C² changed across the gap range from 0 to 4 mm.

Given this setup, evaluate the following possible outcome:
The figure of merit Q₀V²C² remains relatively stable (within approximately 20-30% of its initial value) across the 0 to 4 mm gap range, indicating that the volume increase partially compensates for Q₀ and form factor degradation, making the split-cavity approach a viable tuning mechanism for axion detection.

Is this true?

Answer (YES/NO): NO